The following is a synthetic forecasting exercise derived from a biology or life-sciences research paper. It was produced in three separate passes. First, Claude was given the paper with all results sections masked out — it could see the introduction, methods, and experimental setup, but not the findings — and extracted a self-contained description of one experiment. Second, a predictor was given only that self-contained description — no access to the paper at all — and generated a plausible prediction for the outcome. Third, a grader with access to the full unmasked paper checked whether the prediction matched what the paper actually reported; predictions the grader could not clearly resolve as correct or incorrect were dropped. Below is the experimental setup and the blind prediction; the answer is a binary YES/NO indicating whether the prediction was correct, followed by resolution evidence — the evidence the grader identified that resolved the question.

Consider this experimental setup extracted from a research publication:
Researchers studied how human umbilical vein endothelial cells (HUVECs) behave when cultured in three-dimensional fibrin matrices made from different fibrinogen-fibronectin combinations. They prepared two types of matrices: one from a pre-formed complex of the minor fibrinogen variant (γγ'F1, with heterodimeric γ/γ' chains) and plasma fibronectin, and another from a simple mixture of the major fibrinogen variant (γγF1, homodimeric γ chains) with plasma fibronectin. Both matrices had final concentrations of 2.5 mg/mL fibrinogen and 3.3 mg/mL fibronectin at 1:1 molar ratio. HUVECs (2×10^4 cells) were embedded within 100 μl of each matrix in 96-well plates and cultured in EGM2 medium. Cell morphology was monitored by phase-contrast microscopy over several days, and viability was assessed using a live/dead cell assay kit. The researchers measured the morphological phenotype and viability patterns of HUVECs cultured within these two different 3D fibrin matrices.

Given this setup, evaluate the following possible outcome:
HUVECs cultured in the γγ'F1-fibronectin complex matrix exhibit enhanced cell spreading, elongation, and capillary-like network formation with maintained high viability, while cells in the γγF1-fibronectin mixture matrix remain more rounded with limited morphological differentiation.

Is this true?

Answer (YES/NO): YES